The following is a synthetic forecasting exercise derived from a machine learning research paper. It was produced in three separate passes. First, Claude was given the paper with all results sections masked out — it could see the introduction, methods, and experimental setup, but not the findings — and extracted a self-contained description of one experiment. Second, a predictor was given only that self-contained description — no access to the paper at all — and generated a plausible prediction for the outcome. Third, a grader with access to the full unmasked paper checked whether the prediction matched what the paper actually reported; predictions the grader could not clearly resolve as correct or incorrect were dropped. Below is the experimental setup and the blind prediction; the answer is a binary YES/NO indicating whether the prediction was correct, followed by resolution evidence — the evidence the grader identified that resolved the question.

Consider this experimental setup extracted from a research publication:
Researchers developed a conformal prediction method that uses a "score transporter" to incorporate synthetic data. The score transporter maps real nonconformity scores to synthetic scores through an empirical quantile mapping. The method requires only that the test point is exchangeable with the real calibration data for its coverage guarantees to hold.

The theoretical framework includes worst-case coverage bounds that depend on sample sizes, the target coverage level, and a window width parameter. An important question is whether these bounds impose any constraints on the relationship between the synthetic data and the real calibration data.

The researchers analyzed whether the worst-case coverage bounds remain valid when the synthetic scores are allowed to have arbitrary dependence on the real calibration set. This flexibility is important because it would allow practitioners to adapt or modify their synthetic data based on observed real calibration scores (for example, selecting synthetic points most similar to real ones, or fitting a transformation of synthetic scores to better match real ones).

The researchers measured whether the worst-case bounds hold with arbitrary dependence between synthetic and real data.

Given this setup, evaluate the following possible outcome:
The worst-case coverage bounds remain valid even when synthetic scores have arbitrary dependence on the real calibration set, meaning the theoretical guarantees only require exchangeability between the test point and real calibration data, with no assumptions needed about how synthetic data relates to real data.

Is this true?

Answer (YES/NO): YES